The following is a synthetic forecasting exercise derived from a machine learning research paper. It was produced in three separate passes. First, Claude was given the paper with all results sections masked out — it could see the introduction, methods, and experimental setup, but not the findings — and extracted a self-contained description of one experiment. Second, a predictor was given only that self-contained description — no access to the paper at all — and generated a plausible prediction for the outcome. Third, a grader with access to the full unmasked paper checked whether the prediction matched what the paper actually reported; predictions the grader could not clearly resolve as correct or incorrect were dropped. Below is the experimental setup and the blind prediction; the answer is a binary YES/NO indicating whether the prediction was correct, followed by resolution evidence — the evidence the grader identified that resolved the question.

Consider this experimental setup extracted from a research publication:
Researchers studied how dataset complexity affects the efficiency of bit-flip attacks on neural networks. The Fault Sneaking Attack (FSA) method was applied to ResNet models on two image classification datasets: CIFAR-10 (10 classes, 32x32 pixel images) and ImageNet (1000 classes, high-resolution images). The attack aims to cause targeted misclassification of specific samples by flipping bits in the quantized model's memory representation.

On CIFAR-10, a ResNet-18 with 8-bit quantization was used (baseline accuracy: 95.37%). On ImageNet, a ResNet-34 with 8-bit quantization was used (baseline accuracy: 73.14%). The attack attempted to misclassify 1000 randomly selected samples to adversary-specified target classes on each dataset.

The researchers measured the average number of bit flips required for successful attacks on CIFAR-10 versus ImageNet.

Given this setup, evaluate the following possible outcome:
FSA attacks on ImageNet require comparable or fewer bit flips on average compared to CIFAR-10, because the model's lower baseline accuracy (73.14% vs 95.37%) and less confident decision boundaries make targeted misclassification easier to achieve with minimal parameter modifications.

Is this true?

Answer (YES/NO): YES